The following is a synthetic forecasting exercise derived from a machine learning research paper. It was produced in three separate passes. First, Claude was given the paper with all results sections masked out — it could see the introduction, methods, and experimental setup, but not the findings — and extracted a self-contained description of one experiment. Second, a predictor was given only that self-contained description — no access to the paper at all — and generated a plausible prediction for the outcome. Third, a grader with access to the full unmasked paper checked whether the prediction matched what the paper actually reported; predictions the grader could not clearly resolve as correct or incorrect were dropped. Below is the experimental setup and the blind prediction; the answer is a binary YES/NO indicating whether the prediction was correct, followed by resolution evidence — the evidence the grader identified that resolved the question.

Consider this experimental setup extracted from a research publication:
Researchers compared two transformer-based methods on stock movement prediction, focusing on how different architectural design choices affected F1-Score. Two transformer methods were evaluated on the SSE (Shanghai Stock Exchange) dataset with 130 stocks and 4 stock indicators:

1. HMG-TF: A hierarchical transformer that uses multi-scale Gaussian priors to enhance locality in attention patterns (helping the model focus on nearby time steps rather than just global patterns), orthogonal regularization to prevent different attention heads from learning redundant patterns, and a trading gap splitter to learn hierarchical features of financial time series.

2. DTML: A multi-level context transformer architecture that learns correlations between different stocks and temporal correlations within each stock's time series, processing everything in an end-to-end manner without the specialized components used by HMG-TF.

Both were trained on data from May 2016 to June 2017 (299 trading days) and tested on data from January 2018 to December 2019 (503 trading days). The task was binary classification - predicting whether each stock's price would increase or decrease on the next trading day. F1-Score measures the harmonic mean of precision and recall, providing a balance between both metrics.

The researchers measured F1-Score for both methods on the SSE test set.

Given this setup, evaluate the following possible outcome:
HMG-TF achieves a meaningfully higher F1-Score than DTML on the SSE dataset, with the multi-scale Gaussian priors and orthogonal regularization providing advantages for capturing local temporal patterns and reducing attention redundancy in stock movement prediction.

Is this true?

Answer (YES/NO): NO